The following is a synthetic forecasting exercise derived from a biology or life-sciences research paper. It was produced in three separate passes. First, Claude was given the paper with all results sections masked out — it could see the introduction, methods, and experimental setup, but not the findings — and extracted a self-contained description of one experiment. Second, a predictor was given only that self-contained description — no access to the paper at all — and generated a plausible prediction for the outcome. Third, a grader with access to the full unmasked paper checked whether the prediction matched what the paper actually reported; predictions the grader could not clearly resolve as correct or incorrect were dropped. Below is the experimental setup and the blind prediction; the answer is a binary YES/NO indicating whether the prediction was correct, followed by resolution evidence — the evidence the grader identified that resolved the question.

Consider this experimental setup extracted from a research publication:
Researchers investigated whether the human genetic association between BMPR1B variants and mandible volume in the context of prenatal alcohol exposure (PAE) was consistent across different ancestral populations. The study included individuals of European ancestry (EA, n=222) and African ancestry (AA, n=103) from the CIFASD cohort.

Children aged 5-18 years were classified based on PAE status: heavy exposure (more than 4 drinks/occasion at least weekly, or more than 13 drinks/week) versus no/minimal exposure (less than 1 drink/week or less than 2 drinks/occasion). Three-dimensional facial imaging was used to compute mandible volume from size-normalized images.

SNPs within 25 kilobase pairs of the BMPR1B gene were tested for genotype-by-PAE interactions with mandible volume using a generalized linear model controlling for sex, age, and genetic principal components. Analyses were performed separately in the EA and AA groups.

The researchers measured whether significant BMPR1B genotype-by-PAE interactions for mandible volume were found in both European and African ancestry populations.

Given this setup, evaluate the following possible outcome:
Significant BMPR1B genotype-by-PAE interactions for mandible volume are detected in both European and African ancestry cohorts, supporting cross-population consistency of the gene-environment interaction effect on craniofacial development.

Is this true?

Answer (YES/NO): NO